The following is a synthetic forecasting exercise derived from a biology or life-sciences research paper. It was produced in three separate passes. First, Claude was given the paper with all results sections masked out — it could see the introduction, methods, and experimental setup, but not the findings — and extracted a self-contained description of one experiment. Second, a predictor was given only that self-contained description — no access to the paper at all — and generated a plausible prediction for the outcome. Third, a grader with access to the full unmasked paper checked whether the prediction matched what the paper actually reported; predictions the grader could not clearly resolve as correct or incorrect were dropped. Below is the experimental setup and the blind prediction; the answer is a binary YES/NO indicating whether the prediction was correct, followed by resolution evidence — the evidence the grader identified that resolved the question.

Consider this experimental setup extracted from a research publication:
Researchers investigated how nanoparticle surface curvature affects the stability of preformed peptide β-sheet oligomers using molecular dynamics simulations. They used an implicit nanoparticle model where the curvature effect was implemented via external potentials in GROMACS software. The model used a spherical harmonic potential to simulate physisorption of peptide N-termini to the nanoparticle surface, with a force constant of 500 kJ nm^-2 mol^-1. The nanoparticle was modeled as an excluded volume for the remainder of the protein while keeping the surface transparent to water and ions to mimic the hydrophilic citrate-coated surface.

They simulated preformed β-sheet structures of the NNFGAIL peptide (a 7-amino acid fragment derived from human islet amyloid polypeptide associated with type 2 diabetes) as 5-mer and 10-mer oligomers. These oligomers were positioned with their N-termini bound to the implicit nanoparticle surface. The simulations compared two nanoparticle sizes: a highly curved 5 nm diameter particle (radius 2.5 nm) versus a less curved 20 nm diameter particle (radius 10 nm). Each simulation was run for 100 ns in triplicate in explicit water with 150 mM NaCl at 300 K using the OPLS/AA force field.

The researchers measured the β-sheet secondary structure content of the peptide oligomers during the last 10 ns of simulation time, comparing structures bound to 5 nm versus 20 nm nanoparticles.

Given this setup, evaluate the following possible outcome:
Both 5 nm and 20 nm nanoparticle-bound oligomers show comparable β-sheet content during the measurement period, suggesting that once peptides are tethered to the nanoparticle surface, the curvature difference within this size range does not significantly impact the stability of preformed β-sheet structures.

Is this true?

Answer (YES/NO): NO